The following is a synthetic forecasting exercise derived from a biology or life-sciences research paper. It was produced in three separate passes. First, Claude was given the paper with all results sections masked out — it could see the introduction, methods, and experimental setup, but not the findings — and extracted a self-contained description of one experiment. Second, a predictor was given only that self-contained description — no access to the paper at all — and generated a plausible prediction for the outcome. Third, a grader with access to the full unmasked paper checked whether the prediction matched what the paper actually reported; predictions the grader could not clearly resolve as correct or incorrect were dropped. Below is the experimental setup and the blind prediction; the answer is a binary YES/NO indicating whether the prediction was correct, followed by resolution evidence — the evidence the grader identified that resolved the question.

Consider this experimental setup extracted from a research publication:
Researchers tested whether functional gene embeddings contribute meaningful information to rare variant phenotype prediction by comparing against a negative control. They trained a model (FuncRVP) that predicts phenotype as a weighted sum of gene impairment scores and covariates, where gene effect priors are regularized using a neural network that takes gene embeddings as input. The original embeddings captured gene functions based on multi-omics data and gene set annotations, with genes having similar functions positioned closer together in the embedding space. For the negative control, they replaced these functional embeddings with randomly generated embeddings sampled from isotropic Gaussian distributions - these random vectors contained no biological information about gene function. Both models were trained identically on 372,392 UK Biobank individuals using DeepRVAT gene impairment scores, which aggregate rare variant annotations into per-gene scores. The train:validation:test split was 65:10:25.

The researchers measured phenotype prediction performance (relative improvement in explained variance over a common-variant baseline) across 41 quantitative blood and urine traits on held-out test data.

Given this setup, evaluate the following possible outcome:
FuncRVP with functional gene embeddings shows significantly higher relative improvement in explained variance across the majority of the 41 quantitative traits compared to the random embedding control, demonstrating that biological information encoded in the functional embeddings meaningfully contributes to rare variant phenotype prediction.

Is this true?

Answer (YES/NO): YES